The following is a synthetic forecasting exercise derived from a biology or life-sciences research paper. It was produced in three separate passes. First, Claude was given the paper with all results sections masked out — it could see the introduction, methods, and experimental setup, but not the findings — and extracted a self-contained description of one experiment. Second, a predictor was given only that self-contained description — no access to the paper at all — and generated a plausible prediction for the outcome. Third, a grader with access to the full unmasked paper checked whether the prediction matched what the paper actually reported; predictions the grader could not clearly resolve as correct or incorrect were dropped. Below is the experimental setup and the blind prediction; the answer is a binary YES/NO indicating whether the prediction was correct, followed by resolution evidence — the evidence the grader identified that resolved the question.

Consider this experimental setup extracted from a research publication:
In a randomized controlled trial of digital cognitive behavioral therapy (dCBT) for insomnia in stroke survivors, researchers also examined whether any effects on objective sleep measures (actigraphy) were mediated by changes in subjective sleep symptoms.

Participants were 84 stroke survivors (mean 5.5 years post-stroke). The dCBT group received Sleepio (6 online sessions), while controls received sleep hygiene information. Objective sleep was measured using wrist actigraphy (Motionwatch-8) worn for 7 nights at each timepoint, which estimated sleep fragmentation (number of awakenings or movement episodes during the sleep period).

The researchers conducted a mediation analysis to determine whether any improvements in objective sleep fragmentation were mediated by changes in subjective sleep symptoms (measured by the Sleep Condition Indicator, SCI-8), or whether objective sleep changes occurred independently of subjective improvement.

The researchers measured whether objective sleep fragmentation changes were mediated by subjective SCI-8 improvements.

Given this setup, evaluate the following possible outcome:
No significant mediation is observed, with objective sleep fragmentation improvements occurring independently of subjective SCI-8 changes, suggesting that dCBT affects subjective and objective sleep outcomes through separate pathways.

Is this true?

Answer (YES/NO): NO